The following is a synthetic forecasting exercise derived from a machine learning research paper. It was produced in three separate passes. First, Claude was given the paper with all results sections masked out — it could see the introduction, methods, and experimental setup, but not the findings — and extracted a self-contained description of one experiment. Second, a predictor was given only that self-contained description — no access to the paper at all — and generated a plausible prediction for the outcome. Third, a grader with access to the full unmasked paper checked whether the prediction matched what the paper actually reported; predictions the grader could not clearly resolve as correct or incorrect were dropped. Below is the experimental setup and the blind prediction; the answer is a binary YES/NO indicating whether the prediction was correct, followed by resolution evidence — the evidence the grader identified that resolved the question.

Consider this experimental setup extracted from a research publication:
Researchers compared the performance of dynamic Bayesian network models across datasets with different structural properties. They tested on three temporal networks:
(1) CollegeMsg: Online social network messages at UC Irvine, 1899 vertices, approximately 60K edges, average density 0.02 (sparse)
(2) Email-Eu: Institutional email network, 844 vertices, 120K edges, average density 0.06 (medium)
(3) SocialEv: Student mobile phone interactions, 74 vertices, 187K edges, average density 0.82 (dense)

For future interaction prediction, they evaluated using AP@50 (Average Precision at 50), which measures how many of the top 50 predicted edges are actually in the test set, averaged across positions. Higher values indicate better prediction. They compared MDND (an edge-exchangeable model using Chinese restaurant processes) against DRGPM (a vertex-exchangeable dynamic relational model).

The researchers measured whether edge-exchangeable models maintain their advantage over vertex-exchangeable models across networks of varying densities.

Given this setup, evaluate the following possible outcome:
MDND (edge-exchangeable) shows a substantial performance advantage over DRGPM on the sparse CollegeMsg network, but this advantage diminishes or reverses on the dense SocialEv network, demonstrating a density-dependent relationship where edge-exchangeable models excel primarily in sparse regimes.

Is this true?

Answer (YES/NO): NO